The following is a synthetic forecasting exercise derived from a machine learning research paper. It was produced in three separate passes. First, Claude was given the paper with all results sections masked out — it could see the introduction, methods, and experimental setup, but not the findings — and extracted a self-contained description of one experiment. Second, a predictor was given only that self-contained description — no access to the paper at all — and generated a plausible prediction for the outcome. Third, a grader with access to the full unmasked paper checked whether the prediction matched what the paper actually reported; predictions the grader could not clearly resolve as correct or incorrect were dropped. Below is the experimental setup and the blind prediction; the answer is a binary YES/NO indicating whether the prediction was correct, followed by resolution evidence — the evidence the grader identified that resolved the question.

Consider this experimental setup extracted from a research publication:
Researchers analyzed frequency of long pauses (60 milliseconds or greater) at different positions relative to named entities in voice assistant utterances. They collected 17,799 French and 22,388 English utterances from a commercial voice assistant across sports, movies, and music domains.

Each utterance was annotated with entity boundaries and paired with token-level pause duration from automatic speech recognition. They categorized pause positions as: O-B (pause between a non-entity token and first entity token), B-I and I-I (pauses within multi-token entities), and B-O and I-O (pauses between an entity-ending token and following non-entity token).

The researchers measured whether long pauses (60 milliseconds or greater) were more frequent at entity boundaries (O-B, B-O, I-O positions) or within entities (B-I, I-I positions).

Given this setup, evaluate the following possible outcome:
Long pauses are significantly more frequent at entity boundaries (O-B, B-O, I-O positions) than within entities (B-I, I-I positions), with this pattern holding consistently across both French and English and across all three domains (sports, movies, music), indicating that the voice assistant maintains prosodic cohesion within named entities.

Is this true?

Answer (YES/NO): NO